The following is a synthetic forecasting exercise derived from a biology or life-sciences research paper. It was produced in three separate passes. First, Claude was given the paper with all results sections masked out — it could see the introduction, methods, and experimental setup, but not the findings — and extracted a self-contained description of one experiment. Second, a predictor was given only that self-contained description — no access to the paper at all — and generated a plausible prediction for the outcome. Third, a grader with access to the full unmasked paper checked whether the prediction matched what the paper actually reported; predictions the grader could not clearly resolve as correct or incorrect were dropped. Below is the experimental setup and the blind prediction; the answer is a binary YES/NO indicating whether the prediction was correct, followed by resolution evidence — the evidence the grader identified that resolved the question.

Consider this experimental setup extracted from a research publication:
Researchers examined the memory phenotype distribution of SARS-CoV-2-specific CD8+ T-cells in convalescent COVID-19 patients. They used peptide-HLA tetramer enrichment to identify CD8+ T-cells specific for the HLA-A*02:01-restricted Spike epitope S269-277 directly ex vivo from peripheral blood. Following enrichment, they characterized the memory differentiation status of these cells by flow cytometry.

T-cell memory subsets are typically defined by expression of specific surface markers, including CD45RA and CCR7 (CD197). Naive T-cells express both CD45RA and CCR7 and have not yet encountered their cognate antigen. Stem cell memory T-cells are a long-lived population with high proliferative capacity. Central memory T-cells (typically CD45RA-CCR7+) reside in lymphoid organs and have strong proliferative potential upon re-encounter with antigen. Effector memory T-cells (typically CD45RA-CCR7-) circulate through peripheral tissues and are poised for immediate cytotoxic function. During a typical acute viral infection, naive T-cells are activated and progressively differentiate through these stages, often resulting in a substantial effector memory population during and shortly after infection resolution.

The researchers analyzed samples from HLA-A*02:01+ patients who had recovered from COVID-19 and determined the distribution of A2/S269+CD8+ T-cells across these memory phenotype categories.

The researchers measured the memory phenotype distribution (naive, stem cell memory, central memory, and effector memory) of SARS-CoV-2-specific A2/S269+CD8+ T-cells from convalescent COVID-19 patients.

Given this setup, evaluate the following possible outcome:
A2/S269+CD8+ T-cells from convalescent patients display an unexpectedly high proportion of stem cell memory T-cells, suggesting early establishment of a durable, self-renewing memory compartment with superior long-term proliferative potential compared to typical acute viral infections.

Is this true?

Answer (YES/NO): NO